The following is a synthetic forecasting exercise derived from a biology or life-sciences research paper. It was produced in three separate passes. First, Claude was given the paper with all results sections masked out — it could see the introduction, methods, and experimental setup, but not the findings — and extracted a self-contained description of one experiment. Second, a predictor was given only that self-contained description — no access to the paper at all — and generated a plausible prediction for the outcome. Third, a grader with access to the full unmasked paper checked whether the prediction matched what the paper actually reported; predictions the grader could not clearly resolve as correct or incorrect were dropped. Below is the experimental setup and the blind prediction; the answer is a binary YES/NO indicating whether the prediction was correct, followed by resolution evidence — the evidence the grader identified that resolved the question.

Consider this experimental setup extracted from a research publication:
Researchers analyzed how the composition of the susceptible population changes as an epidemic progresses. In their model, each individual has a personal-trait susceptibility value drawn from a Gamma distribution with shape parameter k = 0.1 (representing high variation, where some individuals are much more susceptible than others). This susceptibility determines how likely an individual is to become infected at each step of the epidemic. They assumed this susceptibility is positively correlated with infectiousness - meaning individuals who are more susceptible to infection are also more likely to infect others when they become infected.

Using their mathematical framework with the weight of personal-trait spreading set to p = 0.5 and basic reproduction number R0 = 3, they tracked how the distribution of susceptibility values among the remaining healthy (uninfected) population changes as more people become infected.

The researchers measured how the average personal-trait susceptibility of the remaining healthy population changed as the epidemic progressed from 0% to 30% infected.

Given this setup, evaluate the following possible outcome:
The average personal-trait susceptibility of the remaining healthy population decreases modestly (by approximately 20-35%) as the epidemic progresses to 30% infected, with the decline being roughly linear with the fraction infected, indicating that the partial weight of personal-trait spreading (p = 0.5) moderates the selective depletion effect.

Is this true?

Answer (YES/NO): NO